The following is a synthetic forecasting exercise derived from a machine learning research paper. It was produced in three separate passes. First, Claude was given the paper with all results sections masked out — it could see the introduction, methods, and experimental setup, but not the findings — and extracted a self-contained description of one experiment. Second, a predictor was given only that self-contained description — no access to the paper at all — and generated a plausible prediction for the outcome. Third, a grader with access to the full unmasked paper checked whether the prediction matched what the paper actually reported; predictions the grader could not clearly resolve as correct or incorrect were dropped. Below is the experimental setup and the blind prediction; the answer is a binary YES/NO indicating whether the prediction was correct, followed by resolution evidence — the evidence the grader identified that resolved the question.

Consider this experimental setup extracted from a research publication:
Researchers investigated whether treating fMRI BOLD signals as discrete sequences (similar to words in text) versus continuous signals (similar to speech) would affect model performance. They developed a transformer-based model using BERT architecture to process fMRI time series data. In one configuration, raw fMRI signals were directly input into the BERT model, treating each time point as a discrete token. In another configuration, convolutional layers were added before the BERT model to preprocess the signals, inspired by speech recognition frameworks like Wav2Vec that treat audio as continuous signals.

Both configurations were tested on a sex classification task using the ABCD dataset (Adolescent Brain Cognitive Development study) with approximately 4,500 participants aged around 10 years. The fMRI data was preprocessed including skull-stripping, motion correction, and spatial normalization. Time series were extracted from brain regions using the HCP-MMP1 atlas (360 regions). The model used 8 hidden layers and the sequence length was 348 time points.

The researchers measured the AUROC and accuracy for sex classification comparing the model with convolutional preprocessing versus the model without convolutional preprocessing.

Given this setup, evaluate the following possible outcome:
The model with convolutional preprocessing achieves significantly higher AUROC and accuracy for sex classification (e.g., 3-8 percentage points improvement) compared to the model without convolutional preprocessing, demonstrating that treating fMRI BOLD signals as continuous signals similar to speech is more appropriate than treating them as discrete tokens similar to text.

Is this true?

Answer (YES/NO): NO